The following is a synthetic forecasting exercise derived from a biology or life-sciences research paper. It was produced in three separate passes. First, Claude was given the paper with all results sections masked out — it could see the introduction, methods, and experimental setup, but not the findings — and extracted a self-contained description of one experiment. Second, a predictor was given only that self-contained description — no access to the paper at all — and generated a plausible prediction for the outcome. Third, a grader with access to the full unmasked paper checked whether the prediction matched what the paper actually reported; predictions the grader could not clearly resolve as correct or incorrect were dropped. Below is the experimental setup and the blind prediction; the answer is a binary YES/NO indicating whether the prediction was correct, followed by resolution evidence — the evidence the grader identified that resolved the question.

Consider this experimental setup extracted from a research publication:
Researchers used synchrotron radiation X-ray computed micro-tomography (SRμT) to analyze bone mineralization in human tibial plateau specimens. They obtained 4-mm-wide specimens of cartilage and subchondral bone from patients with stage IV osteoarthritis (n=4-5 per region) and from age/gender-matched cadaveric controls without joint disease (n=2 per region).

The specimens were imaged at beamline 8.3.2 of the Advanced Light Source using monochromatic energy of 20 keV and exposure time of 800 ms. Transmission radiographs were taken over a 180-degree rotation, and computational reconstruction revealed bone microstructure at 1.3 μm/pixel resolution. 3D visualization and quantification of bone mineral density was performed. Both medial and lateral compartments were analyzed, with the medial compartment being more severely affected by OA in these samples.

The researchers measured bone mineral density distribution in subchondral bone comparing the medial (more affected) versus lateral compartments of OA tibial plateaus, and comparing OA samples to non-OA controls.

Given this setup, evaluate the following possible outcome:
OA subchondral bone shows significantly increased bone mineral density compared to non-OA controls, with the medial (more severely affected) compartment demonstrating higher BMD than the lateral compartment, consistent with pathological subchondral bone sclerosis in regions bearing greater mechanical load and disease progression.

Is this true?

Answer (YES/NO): YES